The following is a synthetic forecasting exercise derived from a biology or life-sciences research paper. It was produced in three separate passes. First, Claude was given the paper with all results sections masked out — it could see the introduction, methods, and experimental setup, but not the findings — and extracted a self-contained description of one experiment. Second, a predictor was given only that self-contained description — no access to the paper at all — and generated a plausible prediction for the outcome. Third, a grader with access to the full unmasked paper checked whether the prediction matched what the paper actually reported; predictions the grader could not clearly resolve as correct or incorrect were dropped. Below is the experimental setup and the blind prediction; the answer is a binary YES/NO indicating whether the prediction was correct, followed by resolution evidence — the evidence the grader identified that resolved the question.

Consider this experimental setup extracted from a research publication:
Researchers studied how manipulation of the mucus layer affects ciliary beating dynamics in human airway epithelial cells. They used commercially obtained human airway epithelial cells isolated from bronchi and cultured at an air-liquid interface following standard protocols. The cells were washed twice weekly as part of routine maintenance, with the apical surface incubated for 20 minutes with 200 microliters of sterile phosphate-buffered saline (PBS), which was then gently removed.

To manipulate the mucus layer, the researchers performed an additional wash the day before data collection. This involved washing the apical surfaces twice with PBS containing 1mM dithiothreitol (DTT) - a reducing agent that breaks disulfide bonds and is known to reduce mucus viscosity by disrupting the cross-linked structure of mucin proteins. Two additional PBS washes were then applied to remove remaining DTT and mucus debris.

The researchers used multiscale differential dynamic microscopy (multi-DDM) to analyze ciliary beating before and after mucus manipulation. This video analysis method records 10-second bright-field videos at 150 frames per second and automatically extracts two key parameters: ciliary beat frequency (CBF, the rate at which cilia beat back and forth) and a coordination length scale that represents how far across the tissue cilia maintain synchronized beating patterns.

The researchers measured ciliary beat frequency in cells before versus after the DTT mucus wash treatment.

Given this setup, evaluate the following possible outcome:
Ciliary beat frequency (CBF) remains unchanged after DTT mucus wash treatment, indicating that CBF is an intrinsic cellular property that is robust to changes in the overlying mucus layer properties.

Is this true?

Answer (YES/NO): NO